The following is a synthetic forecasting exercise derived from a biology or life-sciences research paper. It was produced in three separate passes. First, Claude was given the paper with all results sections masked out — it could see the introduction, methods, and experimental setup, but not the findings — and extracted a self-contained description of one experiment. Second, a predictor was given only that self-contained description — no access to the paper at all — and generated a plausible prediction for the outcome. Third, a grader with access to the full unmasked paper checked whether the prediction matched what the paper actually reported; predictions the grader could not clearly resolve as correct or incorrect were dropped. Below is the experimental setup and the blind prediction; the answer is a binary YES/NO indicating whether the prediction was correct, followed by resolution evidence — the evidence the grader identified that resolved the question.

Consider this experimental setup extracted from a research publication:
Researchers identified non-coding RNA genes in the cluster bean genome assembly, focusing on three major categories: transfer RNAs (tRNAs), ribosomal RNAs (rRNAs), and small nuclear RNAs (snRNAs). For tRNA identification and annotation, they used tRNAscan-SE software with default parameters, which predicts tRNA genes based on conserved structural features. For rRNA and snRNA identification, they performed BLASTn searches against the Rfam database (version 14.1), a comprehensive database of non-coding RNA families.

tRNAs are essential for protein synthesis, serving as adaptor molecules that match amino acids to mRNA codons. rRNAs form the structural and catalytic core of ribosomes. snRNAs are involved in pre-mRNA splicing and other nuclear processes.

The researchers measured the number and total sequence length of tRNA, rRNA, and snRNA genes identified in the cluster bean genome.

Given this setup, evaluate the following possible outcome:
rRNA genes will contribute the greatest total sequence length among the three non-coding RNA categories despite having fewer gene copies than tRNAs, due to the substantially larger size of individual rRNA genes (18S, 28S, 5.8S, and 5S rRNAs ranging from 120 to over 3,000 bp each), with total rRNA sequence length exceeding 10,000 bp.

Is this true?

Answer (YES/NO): NO